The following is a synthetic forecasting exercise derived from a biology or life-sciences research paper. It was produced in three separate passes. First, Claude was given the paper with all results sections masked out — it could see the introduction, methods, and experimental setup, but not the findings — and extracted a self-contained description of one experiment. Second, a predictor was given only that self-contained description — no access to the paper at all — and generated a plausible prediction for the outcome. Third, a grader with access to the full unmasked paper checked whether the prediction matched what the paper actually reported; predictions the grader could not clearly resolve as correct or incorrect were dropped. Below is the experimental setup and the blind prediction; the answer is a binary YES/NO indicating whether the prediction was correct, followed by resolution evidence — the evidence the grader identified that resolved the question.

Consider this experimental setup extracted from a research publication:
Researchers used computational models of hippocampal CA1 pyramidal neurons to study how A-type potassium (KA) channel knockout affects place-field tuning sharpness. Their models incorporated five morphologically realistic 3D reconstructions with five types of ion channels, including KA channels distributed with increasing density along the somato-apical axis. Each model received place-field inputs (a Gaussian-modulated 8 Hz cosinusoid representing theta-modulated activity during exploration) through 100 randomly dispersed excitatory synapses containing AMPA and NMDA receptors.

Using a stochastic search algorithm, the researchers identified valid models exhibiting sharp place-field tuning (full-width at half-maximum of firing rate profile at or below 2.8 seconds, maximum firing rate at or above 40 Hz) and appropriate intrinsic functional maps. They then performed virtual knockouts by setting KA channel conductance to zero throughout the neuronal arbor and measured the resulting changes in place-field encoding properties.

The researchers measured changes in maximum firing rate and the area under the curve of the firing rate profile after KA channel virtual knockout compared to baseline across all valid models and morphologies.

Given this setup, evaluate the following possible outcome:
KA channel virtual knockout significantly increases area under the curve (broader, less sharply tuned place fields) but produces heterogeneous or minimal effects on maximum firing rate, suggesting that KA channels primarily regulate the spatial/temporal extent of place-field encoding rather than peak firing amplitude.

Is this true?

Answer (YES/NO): NO